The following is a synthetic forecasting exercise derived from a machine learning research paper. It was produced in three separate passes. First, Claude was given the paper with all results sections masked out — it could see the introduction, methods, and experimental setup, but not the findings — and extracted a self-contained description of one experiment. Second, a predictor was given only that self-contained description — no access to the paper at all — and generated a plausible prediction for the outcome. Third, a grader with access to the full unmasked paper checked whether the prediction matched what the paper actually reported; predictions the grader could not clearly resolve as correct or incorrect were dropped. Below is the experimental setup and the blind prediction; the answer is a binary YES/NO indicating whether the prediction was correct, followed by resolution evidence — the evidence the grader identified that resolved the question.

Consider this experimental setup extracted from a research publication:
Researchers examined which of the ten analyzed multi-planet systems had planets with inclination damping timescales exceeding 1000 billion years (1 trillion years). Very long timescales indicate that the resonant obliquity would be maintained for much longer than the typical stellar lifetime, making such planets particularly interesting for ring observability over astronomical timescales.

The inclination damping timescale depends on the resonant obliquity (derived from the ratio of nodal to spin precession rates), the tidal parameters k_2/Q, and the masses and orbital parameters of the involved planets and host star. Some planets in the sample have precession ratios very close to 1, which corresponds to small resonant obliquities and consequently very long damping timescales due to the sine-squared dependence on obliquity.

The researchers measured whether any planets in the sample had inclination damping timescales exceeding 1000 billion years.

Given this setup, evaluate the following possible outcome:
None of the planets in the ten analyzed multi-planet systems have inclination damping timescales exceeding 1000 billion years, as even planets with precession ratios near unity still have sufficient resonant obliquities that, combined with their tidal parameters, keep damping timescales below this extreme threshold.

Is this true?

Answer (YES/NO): NO